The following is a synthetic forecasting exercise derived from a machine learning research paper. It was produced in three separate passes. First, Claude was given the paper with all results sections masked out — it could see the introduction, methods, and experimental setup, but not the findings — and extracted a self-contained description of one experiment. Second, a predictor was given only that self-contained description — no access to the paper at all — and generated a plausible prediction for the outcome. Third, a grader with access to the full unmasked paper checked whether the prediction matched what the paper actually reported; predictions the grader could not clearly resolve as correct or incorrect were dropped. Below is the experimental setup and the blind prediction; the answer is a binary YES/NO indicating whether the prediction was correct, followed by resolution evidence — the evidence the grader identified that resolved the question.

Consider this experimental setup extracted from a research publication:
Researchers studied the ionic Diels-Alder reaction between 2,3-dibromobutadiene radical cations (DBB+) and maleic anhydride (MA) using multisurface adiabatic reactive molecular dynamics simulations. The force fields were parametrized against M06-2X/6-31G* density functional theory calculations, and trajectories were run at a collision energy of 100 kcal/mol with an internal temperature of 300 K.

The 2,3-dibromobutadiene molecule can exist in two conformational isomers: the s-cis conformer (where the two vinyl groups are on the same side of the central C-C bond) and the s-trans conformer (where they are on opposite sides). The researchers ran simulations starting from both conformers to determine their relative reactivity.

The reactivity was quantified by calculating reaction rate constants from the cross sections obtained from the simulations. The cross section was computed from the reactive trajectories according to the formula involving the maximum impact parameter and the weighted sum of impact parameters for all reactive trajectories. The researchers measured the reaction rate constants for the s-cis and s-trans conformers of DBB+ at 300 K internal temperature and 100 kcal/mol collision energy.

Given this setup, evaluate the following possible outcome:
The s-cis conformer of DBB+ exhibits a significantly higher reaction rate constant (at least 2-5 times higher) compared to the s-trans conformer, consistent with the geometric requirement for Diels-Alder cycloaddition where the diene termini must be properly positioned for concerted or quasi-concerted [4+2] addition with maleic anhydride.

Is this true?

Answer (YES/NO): NO